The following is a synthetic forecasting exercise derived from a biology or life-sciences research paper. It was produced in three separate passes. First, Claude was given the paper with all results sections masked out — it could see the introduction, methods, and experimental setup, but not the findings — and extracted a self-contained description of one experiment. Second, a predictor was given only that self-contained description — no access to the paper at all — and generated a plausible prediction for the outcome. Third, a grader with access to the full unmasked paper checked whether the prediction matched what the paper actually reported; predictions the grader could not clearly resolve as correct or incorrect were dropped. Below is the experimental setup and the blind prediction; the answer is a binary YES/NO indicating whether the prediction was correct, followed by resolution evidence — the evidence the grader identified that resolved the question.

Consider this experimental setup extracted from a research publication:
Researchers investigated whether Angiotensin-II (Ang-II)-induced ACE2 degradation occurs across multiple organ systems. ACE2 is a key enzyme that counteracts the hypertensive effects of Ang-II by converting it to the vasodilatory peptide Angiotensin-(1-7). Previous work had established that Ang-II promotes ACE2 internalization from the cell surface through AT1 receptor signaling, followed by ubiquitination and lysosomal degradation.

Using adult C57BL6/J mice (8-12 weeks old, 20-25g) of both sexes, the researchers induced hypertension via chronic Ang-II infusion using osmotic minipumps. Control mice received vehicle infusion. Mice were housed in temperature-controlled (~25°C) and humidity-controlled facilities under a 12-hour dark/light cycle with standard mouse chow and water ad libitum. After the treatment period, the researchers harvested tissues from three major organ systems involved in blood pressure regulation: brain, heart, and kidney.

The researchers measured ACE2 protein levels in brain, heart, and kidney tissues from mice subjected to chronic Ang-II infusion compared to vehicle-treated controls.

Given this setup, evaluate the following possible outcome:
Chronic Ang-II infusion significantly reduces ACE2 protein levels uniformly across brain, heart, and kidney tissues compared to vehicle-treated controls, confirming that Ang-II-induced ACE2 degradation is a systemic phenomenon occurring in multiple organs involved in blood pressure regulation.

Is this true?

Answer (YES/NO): NO